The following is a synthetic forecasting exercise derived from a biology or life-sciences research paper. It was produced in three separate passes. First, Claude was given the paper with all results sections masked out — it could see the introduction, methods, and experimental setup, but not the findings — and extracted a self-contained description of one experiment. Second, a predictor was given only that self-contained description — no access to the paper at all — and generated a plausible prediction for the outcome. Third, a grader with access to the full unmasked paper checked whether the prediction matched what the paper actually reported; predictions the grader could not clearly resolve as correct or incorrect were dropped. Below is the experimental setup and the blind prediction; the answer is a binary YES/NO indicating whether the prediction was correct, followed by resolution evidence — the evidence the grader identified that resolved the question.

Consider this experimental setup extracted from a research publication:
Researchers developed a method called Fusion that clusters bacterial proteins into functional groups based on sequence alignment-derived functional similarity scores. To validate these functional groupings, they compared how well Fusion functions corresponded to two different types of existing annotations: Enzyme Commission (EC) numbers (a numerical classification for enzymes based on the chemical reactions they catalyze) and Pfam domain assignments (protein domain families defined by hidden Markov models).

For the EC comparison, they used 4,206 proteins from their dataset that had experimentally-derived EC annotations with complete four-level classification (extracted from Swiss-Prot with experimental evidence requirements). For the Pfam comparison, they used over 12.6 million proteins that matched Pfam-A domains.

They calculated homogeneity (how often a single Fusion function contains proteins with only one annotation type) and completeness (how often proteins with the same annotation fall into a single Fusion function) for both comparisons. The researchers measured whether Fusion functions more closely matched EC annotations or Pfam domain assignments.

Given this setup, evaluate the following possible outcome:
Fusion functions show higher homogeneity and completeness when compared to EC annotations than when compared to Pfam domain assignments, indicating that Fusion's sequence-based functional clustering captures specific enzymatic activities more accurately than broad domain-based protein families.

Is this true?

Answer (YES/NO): YES